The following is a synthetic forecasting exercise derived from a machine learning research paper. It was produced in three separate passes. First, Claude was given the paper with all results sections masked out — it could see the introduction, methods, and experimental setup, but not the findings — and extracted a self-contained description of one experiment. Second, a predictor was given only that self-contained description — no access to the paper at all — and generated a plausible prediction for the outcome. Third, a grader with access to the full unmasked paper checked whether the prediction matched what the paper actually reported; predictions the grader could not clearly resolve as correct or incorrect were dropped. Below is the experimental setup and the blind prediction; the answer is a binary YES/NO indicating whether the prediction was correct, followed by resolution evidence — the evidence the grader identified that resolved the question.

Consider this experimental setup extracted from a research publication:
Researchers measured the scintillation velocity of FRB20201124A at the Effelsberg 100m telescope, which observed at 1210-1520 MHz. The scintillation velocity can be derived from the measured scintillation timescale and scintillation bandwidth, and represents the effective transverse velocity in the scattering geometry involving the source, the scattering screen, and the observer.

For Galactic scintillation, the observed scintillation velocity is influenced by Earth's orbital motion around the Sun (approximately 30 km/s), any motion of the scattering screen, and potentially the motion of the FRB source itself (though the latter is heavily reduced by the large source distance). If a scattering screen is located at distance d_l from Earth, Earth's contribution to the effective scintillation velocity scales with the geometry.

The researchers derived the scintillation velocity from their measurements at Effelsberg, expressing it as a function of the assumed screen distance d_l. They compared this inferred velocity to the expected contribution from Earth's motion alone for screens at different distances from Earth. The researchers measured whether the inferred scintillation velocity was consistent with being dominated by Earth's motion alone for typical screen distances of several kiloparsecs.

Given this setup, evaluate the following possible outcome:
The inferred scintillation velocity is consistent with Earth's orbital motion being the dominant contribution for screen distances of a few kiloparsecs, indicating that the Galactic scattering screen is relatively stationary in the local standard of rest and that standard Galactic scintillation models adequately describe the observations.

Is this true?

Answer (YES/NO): NO